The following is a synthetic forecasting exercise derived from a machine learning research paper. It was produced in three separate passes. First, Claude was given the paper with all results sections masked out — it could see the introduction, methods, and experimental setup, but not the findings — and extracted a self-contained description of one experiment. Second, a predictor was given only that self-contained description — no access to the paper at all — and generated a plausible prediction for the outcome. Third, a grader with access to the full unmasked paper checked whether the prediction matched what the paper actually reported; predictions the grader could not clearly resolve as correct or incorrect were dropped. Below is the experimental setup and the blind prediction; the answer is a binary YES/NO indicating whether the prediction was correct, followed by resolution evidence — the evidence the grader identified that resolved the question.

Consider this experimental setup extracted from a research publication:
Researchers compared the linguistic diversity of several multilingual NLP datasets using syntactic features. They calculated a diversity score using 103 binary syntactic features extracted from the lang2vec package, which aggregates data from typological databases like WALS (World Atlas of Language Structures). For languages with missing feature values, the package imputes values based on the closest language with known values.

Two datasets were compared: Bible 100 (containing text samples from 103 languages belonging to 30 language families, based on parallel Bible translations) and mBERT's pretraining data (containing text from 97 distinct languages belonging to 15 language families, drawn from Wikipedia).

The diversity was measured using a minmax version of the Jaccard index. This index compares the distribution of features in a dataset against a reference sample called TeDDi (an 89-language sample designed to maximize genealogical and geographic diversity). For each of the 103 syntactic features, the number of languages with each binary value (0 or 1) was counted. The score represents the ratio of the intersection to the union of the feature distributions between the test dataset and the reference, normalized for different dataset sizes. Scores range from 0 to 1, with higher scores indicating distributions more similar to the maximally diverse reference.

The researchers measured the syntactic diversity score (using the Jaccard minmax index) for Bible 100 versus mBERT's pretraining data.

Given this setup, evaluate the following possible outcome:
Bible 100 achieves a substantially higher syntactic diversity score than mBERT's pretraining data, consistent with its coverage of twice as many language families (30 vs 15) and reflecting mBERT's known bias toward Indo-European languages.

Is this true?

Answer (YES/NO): YES